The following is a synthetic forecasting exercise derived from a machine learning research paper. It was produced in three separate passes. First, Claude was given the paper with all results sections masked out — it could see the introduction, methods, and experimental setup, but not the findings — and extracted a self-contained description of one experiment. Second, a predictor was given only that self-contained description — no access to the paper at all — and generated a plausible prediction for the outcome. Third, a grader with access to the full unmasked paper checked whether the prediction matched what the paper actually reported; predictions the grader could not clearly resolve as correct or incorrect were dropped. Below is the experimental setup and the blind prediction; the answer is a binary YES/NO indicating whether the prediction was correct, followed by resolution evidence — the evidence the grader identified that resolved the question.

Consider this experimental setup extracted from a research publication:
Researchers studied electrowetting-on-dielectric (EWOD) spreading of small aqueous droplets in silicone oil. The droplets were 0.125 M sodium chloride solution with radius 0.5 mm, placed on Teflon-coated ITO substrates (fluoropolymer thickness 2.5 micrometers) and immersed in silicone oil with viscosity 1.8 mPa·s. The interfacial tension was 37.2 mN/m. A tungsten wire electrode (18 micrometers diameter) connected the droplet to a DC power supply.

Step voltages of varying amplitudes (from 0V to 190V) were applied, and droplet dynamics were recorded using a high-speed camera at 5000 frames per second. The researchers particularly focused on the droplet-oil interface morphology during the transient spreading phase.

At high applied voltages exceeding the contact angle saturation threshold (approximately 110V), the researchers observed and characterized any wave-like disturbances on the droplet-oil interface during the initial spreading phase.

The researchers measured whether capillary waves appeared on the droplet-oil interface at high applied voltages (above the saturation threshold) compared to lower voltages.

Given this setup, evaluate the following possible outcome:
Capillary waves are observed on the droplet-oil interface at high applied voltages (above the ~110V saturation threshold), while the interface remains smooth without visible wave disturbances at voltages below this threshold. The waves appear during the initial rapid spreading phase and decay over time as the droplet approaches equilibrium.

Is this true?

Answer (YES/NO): NO